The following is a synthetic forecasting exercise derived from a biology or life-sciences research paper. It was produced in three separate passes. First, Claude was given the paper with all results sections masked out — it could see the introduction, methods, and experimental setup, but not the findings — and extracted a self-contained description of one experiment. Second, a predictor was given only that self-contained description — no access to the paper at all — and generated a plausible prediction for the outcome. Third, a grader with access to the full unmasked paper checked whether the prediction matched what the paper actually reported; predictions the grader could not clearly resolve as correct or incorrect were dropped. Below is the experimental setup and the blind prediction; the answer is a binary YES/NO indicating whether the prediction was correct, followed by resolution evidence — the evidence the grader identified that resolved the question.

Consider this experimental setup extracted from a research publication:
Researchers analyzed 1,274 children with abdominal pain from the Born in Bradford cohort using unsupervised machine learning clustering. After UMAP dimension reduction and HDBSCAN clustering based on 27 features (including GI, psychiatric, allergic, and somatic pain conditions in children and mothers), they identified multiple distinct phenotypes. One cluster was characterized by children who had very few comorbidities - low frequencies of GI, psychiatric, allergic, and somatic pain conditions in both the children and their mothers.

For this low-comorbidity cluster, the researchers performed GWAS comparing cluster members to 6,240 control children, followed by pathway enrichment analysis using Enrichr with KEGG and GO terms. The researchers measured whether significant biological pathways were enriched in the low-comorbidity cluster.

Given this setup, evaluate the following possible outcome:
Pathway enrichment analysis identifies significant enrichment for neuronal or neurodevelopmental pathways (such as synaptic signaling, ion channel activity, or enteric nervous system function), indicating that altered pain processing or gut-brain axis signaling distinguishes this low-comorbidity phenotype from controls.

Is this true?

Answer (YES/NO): NO